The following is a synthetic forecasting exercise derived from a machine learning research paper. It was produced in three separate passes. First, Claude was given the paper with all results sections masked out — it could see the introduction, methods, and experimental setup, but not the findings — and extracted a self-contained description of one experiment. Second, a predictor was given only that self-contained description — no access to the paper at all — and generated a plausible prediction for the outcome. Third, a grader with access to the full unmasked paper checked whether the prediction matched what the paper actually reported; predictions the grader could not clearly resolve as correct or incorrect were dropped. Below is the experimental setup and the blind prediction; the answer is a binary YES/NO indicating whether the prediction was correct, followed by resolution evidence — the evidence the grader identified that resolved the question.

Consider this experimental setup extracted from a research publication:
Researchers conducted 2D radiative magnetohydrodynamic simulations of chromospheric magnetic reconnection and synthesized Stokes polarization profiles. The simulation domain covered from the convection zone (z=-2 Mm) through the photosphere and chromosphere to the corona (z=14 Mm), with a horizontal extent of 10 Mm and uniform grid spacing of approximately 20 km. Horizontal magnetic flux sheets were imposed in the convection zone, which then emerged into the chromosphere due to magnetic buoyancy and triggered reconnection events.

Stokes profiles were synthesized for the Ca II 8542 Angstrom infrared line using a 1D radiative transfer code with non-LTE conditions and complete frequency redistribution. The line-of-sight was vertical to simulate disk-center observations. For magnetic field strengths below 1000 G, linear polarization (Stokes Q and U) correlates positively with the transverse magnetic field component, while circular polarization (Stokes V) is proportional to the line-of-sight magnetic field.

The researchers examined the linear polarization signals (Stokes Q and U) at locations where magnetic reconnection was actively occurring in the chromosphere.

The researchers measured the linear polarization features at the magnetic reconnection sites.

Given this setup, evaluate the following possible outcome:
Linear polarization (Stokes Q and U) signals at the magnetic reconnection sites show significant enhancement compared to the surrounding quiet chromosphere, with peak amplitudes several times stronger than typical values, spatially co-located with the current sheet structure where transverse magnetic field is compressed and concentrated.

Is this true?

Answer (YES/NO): NO